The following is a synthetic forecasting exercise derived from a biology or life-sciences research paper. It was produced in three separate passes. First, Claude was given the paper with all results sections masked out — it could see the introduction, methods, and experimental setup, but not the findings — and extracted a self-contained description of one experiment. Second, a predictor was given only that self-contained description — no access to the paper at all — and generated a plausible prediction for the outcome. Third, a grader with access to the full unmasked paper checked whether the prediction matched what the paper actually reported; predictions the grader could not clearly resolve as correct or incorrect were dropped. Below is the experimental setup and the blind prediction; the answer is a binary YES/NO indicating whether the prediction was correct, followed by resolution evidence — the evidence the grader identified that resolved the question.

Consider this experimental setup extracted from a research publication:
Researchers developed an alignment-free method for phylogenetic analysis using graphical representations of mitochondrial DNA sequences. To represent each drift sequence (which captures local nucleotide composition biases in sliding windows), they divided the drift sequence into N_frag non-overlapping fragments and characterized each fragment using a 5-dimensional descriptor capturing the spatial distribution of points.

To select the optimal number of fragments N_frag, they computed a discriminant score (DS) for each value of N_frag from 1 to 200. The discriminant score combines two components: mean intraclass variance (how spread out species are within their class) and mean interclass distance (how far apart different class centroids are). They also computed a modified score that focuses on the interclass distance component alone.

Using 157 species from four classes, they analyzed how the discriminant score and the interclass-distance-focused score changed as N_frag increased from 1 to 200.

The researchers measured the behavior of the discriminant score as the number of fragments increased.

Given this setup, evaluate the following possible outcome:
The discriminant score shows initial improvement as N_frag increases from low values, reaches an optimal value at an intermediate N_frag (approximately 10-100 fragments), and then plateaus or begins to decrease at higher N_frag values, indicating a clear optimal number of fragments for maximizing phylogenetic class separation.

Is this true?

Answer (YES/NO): NO